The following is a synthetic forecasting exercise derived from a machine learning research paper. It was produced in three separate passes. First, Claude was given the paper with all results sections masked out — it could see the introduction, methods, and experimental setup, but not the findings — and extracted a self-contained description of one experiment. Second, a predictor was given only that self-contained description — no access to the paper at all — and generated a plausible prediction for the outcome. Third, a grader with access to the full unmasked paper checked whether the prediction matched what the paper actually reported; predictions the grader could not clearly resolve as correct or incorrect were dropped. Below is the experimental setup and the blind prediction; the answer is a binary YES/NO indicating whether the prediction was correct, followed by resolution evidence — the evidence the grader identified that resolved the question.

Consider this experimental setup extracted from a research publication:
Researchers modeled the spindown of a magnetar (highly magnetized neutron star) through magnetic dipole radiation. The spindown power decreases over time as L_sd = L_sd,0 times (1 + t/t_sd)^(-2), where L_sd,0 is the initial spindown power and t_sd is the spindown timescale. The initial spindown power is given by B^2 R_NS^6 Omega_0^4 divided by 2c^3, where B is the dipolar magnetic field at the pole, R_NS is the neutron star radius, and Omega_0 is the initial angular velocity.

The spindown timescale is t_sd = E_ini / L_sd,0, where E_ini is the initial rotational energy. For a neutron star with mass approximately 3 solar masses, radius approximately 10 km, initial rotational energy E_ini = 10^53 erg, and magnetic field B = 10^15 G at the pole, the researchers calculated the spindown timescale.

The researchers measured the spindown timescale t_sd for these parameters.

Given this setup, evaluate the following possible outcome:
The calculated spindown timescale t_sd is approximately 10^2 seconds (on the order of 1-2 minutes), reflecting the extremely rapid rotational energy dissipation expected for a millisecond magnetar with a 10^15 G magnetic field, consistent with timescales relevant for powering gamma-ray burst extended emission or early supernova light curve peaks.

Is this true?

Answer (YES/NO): NO